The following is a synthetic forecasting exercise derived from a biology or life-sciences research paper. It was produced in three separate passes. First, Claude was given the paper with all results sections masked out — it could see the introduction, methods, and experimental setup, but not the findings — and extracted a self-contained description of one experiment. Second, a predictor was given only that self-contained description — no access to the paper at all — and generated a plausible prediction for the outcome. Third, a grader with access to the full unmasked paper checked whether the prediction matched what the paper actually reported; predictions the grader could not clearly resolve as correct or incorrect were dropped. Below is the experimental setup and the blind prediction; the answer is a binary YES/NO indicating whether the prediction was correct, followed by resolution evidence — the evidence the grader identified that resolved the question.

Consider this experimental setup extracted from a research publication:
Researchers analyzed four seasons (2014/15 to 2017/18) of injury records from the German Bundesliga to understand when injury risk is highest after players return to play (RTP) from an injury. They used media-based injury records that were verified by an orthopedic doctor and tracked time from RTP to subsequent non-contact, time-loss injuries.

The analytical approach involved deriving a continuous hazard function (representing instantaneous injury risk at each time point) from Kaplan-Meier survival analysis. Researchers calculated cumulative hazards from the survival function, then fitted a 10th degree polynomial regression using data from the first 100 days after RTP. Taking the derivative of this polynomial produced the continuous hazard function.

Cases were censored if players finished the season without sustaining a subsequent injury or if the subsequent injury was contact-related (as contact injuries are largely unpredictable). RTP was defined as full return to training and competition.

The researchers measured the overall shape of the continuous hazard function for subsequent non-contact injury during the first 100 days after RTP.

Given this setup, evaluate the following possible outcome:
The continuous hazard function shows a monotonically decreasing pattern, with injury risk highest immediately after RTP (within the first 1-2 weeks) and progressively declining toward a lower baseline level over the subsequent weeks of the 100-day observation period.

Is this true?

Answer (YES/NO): YES